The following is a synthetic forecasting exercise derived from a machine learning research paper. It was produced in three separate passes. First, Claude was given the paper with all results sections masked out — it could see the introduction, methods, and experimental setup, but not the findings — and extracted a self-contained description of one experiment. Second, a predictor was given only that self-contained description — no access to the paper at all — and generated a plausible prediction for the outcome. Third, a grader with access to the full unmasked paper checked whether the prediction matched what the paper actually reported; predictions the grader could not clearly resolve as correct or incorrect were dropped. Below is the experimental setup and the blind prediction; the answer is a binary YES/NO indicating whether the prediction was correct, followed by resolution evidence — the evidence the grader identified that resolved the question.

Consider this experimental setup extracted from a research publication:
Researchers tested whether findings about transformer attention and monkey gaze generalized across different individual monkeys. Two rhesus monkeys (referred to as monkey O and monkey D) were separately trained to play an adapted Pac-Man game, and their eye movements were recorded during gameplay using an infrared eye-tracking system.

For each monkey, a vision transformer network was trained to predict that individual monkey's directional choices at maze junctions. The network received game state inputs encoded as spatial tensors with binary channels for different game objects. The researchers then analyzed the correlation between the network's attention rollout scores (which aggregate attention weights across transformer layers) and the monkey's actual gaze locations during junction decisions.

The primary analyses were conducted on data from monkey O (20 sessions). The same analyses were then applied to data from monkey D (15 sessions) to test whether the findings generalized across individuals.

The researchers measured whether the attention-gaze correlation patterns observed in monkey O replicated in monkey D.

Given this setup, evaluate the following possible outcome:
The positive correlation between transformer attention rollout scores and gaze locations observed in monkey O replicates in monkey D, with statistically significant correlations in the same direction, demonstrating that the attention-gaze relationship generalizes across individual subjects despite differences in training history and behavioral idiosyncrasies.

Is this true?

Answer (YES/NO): YES